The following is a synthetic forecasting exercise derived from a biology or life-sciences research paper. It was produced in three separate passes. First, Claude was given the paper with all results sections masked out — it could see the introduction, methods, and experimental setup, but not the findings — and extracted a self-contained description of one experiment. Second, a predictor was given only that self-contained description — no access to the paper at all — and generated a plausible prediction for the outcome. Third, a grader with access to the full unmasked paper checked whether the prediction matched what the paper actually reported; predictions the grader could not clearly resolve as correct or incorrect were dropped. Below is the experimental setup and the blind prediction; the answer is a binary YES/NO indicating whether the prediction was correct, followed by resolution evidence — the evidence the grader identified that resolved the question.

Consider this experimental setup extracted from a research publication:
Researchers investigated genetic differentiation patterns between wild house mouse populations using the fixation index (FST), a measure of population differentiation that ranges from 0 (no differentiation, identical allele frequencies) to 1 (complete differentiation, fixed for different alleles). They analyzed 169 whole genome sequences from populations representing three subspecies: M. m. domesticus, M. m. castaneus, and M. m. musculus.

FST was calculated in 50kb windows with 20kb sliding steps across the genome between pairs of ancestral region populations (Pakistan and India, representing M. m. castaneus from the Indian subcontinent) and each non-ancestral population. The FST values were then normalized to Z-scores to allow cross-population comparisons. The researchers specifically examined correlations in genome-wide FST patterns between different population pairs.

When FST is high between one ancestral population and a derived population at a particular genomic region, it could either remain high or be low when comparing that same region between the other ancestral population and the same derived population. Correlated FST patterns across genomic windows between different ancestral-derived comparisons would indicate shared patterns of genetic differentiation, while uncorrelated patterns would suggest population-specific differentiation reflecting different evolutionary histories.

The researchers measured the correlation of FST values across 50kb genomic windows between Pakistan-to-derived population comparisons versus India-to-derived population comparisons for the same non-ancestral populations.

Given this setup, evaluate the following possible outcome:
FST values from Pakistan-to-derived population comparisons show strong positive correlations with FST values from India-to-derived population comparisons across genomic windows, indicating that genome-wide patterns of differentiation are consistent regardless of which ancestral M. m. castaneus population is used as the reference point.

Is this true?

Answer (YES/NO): YES